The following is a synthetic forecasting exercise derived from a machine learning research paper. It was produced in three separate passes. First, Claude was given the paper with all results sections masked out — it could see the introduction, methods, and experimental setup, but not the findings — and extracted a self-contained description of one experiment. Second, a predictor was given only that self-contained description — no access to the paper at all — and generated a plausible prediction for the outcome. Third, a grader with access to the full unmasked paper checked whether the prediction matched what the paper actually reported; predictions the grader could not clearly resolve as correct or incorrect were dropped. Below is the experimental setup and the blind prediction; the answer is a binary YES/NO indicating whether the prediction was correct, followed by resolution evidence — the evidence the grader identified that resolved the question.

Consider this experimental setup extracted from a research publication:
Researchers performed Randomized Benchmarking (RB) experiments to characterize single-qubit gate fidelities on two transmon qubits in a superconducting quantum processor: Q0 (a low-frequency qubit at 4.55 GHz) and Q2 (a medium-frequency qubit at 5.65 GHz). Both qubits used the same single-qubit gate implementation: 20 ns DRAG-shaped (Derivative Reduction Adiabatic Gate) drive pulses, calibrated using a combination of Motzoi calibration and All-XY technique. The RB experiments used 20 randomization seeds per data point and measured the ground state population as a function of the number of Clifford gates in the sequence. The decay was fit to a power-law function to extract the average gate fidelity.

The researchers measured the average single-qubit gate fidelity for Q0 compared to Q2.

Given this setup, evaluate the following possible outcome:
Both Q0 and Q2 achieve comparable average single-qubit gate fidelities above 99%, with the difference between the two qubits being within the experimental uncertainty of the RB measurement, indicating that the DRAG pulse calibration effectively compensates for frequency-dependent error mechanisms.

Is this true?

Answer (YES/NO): NO